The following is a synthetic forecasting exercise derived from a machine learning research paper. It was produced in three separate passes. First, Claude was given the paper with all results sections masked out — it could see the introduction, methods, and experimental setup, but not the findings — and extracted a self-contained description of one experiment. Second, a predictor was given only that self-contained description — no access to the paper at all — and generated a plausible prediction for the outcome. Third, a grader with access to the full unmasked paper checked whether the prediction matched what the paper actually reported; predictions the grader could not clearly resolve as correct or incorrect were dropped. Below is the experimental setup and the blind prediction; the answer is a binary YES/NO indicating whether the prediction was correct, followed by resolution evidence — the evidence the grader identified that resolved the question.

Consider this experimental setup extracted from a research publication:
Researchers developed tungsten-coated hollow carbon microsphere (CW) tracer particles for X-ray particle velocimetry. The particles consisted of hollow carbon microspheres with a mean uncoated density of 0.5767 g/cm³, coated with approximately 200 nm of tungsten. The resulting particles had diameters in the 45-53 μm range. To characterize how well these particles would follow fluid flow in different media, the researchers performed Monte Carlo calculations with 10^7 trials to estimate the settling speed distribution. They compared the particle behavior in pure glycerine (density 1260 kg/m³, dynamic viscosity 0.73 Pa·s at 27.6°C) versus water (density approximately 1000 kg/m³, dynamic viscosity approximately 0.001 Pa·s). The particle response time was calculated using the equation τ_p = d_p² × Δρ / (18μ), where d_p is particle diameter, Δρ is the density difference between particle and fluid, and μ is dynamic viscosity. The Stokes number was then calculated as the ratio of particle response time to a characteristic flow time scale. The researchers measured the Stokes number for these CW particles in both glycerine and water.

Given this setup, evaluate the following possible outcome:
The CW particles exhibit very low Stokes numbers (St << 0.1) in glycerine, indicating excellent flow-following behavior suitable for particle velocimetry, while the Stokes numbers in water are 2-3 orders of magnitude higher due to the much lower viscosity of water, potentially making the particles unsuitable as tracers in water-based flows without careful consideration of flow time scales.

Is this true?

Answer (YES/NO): YES